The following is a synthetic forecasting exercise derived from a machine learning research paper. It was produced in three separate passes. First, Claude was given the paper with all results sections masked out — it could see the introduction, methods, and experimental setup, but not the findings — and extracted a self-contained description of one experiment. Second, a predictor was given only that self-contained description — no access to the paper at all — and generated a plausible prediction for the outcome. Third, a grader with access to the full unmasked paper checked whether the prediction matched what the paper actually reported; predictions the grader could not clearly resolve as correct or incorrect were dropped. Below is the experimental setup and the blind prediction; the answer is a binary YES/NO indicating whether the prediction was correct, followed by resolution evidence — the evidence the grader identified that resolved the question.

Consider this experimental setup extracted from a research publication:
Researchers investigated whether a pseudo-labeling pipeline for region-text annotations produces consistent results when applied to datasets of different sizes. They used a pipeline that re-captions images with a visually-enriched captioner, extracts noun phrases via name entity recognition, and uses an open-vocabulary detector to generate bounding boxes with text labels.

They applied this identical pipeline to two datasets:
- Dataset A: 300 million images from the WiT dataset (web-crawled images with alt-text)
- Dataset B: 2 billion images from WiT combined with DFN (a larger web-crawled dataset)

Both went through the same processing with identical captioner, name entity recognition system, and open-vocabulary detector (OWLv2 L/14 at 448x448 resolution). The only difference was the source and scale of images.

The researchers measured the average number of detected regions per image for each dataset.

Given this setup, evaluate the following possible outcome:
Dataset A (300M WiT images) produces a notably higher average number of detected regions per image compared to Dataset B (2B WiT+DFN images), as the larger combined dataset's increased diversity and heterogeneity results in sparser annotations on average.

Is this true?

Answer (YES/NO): NO